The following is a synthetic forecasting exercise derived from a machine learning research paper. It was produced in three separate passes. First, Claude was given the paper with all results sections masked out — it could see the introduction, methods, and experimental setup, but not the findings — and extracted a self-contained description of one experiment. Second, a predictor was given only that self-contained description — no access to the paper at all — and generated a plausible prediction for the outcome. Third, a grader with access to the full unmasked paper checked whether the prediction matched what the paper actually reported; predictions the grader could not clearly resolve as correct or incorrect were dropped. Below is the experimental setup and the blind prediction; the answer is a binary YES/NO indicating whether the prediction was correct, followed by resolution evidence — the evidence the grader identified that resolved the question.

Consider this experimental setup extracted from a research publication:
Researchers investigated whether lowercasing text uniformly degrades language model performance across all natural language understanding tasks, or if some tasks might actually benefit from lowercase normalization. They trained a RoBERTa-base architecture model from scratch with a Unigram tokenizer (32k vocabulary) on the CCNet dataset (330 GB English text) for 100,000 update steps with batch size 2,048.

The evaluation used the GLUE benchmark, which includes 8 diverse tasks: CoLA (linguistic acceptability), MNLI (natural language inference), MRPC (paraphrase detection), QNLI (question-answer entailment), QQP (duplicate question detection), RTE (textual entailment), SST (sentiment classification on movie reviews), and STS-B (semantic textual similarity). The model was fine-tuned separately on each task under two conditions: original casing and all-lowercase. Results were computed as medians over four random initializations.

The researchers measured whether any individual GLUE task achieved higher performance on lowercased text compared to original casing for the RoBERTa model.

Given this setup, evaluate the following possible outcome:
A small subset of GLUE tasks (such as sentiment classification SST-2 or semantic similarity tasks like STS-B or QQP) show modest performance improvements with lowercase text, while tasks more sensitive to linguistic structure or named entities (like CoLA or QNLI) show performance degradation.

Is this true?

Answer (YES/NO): NO